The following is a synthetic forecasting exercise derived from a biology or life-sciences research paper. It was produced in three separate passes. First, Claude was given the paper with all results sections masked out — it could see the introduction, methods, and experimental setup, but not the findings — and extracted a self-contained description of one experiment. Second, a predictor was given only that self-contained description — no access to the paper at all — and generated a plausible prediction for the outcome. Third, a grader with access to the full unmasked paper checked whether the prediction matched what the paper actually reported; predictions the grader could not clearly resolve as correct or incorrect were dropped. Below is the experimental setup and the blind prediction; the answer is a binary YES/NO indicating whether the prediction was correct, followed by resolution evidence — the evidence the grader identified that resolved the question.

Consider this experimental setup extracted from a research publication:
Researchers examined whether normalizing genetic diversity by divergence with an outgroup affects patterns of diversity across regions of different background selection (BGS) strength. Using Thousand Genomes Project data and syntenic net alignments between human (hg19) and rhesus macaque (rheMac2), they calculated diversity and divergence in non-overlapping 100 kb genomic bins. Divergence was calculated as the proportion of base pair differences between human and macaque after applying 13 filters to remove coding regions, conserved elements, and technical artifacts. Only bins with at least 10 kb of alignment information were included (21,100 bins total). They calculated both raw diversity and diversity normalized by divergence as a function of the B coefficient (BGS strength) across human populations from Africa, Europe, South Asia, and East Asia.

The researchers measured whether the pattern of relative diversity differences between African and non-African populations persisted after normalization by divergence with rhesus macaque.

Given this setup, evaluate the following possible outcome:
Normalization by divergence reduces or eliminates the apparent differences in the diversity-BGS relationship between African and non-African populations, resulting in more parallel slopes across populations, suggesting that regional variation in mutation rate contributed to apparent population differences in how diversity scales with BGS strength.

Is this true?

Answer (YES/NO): NO